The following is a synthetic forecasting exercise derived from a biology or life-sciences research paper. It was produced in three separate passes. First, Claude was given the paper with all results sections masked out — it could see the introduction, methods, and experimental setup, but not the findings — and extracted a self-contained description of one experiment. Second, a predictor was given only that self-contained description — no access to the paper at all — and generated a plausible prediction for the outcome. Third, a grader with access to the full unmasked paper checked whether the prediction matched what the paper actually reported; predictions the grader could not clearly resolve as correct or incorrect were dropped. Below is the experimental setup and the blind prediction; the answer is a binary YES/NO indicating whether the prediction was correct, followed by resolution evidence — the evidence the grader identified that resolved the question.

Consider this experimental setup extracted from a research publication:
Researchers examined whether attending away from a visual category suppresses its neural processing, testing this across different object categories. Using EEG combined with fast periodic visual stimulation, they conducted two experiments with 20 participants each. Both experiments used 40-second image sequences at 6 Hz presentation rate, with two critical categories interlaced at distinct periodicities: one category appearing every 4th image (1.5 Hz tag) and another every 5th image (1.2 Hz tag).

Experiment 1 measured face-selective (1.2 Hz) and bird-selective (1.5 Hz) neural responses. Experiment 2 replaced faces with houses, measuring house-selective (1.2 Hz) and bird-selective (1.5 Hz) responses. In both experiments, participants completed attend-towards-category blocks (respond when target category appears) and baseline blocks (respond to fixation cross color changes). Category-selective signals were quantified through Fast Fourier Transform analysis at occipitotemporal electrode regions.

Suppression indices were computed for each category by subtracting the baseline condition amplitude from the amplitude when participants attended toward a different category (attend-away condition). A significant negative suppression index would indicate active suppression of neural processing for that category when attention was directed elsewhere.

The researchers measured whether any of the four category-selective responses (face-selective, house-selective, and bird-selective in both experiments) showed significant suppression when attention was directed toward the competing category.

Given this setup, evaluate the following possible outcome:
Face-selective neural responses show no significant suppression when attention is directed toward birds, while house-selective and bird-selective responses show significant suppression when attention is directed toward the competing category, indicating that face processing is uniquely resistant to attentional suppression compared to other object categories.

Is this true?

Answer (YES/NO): NO